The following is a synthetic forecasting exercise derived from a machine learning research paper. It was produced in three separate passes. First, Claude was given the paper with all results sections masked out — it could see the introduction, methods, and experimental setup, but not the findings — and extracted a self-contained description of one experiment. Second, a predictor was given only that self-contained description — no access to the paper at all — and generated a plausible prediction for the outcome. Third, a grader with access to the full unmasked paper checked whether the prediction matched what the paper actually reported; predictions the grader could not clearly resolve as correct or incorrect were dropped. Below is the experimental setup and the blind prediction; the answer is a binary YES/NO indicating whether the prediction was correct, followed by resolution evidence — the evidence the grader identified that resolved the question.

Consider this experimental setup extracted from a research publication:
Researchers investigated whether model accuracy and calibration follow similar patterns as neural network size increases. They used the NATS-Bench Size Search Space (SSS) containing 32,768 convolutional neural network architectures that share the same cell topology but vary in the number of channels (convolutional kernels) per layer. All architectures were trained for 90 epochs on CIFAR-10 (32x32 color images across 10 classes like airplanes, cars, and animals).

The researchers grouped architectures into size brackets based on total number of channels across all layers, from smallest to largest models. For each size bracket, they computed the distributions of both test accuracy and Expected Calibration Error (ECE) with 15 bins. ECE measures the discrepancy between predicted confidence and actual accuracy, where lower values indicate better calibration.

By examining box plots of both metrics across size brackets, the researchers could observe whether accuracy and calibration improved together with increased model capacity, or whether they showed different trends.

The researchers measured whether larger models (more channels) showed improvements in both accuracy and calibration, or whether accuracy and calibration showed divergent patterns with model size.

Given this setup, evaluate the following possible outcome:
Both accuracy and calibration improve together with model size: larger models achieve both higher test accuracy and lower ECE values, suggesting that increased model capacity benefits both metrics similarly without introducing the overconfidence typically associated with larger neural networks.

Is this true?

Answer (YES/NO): NO